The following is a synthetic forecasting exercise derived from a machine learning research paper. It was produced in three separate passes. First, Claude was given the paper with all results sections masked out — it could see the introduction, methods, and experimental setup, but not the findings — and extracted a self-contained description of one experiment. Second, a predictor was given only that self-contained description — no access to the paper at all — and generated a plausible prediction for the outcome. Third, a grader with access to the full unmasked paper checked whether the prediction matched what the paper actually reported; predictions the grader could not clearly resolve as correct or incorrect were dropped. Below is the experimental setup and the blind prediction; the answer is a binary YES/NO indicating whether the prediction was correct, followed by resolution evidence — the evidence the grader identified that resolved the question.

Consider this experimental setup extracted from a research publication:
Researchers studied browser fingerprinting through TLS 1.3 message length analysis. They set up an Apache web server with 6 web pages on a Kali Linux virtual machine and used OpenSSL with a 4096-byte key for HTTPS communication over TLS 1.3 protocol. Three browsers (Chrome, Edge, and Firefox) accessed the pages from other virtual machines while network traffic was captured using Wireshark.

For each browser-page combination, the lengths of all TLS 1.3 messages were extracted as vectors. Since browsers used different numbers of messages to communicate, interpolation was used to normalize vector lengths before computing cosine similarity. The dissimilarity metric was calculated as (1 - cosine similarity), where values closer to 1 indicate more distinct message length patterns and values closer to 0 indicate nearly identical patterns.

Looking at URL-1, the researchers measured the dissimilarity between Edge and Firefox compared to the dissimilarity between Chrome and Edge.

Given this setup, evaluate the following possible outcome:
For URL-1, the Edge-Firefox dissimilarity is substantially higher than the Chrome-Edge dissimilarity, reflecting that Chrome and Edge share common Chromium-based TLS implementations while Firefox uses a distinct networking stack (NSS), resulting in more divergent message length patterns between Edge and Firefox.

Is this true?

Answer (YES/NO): NO